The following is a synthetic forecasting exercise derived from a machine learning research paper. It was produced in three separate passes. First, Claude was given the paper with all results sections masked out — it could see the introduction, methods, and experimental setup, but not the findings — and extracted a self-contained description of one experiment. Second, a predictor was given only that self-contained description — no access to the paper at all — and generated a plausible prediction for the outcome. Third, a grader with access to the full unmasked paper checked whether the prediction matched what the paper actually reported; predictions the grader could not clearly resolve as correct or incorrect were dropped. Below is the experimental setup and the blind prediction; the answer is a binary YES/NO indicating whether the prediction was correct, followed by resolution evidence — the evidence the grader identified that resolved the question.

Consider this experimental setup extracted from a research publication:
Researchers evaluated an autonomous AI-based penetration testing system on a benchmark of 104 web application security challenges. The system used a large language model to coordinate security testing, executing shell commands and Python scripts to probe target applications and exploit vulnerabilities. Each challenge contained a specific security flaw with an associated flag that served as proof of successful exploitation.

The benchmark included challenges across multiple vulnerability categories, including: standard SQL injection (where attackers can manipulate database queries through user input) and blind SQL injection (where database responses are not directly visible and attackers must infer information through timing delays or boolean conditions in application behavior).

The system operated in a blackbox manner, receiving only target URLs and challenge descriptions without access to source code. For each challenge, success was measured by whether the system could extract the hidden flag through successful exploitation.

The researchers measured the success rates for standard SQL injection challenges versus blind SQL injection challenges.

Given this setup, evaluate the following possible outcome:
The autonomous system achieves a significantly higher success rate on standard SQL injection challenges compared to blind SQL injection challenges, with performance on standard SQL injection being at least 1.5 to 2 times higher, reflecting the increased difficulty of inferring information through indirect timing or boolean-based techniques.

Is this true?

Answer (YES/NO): YES